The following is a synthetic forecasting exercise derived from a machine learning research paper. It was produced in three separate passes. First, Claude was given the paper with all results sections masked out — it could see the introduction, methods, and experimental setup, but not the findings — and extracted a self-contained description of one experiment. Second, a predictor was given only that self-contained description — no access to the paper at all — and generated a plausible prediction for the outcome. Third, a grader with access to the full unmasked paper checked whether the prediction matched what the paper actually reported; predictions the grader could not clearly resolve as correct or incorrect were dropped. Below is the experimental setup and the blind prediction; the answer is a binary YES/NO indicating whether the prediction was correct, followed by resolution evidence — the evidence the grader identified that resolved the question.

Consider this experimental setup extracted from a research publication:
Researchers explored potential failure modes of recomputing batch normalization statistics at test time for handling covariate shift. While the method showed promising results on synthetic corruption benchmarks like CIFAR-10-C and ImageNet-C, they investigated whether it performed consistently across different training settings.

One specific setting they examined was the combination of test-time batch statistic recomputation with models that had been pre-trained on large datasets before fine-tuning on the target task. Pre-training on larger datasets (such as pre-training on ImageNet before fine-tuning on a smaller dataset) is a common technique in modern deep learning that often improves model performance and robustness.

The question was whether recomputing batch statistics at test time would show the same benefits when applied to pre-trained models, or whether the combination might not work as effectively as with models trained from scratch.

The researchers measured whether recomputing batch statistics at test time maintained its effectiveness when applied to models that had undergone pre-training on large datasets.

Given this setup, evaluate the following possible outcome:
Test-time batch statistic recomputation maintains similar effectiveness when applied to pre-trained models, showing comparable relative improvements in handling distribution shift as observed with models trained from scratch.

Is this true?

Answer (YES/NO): NO